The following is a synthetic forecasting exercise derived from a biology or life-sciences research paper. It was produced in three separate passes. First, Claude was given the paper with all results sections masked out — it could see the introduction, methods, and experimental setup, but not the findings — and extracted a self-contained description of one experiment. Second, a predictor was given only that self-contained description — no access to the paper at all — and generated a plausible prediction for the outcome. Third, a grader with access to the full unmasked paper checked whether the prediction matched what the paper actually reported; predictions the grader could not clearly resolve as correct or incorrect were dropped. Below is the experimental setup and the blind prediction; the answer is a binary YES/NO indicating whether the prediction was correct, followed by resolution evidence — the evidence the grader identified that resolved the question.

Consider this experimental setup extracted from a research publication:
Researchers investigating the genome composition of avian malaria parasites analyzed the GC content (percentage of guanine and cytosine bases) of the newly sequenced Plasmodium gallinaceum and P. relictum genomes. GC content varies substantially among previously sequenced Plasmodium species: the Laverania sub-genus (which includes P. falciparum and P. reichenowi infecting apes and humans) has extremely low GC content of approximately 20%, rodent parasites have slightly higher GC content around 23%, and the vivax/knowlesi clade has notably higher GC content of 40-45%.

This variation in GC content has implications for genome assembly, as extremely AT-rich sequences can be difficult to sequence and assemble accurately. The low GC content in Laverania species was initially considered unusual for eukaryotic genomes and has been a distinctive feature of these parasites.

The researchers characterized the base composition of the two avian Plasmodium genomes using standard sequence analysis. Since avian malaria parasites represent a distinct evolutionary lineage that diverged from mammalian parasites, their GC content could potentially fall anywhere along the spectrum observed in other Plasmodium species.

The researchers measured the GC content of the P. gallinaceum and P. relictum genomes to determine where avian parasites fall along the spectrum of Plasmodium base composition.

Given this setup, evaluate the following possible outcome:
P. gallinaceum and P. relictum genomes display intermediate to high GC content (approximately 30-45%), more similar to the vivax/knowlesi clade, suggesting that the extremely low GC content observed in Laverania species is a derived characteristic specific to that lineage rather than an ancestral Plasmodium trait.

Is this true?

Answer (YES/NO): NO